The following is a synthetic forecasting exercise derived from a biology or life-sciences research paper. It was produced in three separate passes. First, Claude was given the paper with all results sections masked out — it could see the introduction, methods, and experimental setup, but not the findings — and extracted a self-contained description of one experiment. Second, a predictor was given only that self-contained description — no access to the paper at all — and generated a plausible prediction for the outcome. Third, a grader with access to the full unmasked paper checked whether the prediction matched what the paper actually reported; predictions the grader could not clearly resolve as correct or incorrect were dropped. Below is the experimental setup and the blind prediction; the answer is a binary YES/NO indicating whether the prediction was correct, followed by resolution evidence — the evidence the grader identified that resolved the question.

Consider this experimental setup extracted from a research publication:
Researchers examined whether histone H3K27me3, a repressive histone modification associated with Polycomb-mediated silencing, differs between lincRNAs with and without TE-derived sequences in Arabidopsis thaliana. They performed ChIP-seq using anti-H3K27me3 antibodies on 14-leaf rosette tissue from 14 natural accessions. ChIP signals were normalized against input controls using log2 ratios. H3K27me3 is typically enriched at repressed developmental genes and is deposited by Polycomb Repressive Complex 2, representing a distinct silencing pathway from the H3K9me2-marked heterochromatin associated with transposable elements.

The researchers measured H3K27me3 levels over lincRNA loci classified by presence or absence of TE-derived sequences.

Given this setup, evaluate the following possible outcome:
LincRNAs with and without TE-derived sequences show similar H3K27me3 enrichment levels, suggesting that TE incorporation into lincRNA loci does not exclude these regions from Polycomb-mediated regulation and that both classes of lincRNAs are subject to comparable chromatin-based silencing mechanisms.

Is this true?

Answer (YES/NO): NO